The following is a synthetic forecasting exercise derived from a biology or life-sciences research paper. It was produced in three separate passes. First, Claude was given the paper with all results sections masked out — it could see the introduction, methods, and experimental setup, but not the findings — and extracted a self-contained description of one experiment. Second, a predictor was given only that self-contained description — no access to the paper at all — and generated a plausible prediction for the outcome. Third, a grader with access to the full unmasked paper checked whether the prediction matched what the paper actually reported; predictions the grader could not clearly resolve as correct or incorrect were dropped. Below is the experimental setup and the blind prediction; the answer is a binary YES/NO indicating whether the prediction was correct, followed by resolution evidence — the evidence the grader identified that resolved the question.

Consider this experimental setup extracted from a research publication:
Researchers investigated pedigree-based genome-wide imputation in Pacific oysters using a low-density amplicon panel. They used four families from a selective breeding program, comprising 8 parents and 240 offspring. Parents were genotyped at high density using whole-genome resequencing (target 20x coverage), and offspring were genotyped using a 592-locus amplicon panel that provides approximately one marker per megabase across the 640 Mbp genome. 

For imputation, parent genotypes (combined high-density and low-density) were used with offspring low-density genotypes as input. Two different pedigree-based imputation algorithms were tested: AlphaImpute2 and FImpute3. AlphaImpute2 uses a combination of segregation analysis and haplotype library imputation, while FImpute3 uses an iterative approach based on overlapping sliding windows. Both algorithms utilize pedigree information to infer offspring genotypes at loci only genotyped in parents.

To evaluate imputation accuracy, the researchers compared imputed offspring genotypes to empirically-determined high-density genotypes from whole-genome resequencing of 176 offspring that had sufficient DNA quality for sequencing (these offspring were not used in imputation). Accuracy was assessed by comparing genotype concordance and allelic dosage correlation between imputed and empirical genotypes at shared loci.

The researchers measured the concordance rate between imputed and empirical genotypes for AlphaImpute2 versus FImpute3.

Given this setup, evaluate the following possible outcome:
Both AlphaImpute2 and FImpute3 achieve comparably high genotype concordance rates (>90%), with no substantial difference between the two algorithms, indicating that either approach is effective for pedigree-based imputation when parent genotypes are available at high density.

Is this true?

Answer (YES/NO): NO